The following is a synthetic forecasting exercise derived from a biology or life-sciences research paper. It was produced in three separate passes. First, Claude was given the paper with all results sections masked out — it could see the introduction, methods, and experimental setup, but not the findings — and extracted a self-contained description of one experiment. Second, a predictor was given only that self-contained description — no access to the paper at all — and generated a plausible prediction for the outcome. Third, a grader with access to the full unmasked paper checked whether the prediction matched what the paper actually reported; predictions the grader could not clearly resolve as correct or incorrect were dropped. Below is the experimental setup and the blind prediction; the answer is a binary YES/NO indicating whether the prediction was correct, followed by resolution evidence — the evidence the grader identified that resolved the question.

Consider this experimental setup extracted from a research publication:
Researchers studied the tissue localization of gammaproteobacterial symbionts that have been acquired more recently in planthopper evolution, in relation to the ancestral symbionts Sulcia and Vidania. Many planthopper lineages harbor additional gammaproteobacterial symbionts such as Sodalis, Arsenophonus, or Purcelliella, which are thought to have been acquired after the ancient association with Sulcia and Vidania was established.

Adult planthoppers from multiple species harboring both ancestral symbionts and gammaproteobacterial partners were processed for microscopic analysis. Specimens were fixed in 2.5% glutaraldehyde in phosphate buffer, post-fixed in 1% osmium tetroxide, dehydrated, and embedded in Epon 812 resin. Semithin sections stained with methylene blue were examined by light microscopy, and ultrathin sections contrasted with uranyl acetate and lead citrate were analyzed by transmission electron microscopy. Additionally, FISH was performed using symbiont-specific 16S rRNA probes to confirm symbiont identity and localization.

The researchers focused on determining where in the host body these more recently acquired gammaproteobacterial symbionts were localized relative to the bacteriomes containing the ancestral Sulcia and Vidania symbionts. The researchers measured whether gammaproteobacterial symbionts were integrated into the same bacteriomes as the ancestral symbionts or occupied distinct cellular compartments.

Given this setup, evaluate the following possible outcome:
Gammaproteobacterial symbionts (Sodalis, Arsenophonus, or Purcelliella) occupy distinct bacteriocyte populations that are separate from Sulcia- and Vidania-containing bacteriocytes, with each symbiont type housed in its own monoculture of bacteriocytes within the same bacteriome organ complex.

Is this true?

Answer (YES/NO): NO